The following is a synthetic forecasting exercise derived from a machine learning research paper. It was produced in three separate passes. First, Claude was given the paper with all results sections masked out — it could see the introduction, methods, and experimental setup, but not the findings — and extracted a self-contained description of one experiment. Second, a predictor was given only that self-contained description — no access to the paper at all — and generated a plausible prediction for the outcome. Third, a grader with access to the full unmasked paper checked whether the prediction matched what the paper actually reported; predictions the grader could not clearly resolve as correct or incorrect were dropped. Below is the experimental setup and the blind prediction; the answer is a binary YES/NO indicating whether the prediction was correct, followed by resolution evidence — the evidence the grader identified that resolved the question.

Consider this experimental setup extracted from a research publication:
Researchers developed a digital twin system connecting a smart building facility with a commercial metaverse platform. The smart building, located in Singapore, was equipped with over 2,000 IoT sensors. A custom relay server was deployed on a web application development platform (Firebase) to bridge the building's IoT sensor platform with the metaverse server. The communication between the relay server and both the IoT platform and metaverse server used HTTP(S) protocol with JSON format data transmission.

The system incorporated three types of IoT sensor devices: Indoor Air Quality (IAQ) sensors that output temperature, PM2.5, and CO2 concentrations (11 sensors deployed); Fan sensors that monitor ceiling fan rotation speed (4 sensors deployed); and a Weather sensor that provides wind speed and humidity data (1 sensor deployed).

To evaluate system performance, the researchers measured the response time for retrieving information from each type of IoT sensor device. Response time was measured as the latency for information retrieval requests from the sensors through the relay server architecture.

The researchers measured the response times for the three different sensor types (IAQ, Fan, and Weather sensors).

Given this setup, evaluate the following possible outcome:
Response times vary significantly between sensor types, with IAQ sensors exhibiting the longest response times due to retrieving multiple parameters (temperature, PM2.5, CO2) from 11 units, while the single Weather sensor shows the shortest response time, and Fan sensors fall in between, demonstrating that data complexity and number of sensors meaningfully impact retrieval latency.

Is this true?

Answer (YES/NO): NO